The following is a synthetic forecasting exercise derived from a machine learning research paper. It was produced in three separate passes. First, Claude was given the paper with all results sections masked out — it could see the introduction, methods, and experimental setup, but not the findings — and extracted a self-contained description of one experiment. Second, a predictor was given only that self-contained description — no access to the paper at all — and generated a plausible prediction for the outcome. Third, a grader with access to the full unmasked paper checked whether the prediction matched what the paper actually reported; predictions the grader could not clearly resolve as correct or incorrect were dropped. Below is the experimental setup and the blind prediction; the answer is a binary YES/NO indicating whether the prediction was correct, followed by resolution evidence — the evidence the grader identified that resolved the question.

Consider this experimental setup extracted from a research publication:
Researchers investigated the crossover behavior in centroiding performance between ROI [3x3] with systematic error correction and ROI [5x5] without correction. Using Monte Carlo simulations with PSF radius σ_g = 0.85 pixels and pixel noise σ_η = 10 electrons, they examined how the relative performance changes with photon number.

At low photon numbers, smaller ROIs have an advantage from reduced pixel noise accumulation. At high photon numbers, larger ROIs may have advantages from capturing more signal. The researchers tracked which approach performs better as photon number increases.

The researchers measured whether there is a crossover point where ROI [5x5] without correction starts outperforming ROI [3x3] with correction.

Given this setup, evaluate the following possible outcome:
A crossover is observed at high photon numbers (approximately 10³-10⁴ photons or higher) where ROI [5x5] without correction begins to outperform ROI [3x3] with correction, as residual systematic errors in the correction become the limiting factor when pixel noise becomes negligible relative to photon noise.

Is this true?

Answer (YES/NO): NO